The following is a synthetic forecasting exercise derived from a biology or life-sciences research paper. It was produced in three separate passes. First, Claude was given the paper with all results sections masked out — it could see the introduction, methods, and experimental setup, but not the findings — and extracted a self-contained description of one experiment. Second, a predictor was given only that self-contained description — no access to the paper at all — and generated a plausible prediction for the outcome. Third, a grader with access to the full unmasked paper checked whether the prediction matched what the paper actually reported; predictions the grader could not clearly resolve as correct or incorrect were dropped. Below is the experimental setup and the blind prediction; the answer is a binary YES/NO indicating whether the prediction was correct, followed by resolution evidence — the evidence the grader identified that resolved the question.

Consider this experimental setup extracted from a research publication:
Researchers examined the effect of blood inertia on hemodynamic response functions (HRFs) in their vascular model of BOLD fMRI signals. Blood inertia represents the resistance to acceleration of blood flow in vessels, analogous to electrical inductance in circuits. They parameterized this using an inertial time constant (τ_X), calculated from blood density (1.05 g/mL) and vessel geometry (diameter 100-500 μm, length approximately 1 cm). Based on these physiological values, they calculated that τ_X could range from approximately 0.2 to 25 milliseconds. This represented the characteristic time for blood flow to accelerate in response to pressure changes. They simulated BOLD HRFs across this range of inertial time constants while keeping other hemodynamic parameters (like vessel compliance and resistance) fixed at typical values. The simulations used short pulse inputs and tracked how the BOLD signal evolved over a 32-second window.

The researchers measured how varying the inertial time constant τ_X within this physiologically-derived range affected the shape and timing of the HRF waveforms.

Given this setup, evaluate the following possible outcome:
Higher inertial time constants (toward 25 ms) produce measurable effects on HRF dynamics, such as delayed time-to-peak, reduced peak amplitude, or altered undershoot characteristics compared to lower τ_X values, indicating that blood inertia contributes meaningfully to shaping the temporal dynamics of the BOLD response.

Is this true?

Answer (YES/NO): NO